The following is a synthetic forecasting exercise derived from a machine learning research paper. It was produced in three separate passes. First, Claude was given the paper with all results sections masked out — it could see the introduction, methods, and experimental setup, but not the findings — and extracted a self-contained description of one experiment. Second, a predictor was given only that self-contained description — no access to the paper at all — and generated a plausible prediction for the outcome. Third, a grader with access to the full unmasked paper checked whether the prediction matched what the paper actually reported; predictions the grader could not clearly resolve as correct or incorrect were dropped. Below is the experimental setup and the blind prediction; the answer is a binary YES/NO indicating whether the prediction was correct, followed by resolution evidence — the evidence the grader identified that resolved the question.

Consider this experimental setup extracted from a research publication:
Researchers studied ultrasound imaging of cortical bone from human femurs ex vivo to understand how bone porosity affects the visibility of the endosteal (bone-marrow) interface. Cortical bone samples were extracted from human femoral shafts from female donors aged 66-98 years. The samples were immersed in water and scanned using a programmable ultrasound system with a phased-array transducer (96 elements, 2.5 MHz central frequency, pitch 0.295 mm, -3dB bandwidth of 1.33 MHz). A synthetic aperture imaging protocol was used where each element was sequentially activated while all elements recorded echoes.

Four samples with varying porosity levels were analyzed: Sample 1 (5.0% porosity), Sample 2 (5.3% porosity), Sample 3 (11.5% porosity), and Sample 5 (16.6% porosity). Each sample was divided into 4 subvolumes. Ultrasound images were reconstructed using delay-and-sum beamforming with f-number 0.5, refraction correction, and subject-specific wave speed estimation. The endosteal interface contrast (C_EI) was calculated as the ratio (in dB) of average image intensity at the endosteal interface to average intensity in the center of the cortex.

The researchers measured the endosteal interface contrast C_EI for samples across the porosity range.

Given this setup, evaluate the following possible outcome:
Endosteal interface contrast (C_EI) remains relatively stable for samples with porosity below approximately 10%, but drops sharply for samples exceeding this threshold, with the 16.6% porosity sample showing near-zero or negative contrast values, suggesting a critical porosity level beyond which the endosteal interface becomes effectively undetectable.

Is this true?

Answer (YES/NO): NO